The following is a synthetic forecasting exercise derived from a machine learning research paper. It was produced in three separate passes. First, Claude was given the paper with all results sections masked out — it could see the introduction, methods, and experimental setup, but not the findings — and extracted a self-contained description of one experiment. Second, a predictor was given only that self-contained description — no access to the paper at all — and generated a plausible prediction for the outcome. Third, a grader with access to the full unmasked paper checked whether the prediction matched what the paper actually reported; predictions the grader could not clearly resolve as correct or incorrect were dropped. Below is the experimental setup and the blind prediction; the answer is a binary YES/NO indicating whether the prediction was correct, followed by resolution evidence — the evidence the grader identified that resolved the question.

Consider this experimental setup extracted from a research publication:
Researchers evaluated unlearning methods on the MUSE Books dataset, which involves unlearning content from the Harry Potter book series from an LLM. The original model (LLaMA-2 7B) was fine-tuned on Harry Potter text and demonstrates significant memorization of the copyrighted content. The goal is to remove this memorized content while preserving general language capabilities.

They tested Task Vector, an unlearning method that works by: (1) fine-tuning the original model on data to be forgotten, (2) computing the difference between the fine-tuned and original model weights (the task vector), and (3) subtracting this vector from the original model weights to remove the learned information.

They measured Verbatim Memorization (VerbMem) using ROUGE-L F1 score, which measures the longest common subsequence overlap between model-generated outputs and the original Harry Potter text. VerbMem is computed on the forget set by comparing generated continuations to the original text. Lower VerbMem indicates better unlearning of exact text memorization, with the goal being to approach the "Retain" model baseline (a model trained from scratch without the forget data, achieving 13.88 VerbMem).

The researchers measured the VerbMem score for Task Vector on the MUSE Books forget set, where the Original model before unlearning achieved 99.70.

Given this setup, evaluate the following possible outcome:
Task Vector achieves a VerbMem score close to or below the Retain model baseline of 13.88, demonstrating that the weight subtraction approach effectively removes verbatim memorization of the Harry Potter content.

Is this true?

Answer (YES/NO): NO